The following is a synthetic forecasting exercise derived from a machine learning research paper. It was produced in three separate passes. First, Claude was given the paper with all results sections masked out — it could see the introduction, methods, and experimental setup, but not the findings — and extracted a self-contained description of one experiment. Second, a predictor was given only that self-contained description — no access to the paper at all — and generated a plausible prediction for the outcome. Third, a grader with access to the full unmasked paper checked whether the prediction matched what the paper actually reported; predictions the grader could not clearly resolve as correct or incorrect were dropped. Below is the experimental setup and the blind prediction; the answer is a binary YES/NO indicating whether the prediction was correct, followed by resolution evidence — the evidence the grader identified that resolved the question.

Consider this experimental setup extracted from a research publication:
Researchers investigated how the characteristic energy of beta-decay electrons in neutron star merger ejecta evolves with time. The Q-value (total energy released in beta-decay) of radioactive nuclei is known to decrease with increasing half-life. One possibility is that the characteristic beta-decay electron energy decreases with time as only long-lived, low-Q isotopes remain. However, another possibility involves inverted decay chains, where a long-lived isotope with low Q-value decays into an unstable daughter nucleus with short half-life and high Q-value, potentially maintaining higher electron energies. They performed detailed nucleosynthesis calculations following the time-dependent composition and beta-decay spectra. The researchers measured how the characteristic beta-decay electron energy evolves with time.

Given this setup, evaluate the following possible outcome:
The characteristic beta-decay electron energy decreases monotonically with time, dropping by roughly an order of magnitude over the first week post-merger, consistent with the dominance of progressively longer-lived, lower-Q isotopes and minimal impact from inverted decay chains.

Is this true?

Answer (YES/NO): NO